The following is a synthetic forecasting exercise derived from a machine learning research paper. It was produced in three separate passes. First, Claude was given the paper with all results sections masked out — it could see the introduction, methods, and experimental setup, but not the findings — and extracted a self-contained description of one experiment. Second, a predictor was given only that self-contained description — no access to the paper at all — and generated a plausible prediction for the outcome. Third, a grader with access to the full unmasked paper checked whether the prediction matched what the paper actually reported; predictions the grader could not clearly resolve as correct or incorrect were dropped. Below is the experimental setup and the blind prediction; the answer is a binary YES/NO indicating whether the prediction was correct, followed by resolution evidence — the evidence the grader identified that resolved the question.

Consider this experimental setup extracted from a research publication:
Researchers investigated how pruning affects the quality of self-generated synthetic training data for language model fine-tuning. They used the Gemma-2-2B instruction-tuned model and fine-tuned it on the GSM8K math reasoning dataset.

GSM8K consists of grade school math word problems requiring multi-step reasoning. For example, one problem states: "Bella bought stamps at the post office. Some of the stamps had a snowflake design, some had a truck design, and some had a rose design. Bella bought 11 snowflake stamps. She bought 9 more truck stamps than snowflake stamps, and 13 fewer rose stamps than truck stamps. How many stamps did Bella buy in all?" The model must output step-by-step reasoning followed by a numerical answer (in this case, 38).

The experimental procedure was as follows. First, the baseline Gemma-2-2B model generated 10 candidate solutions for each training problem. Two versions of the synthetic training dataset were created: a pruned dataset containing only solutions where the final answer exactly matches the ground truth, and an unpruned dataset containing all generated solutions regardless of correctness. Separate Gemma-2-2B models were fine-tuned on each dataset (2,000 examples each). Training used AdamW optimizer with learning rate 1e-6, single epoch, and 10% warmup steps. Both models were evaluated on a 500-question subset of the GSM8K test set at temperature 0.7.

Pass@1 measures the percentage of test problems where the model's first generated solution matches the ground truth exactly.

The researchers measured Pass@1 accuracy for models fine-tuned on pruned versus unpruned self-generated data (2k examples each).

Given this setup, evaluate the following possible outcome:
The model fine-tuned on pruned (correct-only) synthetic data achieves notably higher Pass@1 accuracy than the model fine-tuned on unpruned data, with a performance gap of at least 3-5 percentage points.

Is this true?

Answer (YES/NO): YES